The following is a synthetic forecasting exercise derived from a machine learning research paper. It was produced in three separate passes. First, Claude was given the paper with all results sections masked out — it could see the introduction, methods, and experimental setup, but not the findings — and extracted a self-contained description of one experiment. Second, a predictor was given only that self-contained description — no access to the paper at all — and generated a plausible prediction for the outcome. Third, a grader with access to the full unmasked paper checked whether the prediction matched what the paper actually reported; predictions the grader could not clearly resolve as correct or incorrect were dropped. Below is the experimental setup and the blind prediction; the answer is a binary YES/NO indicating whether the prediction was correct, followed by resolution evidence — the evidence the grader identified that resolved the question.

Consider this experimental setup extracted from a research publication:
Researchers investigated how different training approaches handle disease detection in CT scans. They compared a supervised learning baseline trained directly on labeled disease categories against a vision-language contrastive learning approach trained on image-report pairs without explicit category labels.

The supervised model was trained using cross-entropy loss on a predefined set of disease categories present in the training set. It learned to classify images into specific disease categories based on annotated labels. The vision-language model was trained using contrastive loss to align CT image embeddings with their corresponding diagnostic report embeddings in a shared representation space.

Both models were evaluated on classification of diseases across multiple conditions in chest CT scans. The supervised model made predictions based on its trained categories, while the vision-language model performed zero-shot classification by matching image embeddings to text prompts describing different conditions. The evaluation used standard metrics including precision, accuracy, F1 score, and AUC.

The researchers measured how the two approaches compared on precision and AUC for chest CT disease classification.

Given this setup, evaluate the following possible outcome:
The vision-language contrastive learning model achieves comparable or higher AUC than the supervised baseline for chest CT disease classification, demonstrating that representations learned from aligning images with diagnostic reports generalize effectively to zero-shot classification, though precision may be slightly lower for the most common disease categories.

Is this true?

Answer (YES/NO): NO